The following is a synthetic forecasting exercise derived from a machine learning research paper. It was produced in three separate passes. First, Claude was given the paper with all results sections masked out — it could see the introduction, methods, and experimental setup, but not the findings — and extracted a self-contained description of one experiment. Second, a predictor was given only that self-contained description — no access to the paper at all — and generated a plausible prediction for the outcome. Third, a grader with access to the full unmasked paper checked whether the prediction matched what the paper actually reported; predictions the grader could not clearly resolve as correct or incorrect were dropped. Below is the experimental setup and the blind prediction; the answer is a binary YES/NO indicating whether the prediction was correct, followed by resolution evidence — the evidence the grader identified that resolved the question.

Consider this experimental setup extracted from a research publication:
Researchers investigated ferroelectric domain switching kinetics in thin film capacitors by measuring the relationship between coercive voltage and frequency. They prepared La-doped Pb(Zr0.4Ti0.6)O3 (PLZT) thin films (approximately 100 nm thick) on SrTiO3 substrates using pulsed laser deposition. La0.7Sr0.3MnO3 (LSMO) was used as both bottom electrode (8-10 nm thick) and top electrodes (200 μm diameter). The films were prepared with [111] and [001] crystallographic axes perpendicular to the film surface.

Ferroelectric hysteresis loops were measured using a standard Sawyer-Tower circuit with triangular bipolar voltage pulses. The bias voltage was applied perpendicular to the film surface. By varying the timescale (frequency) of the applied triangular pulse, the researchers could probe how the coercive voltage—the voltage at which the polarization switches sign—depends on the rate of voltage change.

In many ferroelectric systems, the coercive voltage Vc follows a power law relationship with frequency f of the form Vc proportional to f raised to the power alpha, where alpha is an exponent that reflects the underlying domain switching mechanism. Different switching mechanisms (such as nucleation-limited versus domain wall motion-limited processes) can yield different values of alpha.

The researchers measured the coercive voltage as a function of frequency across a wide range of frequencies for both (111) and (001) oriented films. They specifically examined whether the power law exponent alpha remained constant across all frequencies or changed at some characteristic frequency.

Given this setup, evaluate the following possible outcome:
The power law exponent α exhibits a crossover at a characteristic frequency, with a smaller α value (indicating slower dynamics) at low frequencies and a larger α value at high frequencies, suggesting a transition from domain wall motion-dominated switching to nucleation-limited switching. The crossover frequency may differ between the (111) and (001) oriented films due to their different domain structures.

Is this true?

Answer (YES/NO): NO